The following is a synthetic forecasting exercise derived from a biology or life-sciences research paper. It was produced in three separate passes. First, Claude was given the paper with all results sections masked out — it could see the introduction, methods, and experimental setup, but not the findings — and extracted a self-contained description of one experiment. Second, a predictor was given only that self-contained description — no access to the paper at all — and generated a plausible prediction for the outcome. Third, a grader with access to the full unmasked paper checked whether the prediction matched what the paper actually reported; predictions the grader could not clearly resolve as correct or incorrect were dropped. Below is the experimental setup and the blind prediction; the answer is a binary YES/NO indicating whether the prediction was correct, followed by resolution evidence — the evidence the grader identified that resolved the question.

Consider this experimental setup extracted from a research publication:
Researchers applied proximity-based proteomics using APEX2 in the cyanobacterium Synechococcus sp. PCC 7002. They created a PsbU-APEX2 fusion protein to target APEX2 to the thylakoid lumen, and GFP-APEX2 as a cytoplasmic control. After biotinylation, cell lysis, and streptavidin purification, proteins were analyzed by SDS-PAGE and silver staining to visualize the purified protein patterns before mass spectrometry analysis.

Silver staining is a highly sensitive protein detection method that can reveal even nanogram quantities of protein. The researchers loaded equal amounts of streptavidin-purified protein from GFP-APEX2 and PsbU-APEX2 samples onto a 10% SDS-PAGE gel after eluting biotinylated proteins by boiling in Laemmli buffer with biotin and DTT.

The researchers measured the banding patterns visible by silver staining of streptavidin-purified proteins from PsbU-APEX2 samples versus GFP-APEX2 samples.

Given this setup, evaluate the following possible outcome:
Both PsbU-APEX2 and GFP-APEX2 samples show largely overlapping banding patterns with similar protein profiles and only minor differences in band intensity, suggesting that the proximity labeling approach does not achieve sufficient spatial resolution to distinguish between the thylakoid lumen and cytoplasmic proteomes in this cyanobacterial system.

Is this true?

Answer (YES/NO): NO